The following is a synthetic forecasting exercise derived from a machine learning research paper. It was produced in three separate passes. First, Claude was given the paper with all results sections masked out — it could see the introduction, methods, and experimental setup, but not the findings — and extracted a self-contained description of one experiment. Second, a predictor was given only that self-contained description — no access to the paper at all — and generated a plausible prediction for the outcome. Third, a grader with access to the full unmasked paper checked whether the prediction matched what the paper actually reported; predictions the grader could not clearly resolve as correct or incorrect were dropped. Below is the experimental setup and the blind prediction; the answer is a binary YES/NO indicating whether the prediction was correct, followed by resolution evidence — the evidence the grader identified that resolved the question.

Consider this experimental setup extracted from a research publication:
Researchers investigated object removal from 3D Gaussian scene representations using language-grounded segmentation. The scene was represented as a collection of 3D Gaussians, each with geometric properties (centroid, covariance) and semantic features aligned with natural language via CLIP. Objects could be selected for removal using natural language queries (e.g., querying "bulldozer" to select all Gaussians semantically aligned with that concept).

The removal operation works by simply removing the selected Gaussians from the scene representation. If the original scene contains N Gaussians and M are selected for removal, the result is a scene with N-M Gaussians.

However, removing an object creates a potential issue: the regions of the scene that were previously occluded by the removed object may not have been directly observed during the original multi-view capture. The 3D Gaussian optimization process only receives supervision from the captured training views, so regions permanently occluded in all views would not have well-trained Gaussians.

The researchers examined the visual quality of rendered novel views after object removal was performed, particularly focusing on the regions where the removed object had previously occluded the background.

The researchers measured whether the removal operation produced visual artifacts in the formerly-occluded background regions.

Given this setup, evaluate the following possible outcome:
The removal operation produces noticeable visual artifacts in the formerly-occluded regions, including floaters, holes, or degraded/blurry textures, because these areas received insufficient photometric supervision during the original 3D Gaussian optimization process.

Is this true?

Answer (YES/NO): NO